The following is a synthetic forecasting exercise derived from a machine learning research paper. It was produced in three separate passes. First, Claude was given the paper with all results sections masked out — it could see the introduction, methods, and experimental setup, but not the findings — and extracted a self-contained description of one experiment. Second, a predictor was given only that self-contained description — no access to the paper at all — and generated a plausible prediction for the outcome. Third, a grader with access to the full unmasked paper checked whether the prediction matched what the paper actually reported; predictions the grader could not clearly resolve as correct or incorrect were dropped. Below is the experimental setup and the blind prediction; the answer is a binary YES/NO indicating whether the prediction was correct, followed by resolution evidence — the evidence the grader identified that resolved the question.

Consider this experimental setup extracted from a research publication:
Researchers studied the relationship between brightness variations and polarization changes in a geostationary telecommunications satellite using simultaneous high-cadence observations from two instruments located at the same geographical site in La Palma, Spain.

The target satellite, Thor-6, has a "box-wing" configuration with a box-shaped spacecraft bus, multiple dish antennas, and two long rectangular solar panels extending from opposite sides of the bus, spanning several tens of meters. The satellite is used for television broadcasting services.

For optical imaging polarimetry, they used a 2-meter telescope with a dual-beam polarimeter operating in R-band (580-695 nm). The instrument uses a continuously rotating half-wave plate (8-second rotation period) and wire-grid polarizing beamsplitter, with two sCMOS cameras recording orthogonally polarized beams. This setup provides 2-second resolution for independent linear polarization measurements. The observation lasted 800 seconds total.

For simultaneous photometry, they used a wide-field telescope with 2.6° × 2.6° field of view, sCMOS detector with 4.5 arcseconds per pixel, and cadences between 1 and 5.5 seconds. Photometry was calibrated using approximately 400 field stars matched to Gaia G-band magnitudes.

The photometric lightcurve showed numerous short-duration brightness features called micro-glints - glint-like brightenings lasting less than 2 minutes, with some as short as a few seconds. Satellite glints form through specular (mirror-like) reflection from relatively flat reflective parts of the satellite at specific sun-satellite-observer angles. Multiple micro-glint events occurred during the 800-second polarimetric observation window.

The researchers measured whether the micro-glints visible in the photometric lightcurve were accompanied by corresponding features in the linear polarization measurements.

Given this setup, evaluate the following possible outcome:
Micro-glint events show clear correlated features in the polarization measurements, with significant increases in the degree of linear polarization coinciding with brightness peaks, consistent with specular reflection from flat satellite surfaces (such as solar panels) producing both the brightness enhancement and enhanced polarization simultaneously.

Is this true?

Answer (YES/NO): NO